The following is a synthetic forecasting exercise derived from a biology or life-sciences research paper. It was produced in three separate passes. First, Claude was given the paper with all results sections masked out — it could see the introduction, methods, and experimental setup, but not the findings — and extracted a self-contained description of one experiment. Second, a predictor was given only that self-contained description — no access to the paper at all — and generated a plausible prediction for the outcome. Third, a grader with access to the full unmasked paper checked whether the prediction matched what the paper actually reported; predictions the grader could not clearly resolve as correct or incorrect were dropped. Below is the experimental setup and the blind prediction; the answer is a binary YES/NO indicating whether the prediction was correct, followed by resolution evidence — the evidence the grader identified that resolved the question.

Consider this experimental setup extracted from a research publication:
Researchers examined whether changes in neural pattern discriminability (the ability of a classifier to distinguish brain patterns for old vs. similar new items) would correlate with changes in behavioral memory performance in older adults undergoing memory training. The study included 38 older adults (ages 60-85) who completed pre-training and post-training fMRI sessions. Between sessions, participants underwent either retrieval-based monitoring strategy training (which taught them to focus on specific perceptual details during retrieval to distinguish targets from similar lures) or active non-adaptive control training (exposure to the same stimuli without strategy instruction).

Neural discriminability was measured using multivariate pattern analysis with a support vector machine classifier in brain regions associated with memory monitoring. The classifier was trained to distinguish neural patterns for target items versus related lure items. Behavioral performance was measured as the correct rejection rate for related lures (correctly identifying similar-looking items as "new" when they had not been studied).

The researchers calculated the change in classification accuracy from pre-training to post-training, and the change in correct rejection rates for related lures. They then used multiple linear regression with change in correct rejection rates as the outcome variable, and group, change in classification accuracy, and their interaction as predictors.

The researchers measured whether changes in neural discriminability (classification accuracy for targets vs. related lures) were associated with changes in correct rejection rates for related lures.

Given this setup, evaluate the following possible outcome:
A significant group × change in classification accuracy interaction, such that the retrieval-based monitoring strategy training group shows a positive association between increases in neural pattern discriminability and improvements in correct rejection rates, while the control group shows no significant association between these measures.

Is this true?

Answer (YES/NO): NO